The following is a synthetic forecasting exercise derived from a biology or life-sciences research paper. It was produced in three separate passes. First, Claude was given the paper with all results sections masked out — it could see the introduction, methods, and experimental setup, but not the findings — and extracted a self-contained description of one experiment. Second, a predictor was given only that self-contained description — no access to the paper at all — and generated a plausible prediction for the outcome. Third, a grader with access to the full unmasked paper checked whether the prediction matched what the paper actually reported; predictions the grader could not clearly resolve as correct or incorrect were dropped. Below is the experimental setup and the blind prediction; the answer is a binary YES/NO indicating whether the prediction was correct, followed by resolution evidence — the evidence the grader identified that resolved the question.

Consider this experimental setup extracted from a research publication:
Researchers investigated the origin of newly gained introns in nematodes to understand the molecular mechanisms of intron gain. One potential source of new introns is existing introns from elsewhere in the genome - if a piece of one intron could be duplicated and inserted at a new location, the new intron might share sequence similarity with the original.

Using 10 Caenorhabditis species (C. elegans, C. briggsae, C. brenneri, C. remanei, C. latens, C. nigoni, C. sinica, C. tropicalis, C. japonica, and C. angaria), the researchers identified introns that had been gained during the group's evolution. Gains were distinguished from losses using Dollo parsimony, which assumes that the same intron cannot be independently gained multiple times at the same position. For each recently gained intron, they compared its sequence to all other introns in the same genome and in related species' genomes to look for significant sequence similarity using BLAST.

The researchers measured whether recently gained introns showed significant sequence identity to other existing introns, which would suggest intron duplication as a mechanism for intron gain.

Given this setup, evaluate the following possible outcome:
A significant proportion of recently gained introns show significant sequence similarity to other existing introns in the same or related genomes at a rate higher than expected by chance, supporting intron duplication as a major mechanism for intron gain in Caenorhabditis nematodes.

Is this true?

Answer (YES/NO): NO